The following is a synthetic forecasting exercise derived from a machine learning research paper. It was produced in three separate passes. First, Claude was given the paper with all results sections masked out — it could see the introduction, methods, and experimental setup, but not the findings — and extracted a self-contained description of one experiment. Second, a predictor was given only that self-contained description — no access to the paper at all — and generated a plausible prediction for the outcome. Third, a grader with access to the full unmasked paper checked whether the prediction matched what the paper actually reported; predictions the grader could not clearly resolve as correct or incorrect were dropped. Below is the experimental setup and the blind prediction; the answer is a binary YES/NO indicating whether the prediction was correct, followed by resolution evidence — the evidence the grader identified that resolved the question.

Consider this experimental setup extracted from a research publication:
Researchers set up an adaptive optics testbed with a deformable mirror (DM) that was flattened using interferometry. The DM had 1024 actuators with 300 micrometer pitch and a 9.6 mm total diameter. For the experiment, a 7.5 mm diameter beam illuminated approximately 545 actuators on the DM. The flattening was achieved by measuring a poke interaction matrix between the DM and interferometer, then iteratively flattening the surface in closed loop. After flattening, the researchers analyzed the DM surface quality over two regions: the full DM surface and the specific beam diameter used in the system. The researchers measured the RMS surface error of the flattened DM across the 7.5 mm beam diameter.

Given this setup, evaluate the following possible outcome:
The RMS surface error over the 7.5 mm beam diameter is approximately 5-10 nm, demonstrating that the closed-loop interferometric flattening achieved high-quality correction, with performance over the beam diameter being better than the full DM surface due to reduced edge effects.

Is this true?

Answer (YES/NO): NO